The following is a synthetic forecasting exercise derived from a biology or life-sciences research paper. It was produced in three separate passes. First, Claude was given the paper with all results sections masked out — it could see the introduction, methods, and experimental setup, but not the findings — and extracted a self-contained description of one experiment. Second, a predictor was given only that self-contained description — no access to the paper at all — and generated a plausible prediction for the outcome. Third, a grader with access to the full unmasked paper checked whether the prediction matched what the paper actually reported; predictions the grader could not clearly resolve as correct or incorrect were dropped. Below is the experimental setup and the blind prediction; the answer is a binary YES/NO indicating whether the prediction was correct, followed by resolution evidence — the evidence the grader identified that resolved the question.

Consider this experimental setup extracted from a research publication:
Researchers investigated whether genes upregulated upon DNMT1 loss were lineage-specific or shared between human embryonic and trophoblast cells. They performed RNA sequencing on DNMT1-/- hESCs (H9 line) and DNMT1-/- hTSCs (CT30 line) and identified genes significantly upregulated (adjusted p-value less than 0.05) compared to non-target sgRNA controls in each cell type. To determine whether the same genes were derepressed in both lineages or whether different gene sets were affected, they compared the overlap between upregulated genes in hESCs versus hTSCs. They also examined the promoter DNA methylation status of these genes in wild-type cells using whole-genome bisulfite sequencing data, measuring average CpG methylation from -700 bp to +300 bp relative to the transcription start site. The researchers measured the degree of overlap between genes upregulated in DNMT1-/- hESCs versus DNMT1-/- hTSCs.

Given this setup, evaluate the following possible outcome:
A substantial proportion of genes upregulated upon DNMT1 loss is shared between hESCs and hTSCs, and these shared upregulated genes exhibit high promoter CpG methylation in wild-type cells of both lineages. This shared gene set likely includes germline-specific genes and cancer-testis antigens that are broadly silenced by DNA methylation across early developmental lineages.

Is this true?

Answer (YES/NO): YES